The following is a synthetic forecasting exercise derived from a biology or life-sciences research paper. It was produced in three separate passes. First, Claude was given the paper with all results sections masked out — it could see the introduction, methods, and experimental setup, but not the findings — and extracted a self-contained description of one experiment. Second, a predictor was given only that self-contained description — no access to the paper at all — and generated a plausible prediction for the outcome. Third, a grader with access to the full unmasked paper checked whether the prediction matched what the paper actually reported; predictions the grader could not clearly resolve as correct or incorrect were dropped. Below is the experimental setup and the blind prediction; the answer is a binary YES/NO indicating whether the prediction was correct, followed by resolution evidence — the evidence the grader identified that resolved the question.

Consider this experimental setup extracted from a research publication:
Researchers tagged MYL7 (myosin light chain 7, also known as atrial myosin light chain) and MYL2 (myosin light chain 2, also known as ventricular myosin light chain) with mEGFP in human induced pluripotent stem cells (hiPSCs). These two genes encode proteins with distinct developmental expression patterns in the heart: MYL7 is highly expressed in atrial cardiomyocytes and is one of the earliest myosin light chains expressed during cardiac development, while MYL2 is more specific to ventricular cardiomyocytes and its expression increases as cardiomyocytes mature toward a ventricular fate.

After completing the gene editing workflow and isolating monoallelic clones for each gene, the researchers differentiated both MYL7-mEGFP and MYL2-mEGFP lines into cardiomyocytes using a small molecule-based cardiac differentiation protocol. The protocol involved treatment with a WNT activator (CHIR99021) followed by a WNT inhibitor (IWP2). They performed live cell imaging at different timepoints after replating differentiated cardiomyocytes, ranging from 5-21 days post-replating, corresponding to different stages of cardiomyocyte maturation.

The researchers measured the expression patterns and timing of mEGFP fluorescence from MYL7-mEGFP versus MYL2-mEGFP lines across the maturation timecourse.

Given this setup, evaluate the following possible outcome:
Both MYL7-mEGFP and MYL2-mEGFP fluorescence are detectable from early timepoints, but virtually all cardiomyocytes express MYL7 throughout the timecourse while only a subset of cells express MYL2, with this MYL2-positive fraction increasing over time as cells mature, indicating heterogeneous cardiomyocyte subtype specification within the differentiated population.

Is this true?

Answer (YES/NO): NO